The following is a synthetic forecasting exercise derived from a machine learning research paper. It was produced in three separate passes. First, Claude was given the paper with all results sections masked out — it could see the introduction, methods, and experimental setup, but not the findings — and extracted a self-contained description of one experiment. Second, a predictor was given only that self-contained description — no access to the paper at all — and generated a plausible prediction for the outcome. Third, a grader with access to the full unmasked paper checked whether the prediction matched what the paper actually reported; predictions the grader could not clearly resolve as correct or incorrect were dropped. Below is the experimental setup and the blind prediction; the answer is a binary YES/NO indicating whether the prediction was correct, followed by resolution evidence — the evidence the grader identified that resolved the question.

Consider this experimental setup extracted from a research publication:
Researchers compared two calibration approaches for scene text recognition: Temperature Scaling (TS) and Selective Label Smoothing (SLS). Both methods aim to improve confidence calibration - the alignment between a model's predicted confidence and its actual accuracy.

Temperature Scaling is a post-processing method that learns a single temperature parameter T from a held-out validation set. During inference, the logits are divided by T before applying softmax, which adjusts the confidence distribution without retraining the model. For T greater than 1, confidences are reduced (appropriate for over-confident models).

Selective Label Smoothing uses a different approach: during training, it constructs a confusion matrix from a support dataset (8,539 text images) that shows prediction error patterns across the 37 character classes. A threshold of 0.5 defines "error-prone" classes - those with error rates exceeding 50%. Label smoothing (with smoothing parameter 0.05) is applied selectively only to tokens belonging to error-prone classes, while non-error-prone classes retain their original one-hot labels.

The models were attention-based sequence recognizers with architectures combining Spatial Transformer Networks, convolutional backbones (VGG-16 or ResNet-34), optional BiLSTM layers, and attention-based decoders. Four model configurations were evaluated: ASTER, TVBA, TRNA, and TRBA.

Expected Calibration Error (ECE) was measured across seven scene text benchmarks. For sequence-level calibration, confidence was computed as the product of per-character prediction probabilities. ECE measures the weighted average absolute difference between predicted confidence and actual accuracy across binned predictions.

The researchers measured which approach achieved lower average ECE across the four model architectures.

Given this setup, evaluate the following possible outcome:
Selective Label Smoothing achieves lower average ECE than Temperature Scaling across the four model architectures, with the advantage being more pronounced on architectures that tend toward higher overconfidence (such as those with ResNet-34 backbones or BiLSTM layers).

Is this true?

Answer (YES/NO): NO